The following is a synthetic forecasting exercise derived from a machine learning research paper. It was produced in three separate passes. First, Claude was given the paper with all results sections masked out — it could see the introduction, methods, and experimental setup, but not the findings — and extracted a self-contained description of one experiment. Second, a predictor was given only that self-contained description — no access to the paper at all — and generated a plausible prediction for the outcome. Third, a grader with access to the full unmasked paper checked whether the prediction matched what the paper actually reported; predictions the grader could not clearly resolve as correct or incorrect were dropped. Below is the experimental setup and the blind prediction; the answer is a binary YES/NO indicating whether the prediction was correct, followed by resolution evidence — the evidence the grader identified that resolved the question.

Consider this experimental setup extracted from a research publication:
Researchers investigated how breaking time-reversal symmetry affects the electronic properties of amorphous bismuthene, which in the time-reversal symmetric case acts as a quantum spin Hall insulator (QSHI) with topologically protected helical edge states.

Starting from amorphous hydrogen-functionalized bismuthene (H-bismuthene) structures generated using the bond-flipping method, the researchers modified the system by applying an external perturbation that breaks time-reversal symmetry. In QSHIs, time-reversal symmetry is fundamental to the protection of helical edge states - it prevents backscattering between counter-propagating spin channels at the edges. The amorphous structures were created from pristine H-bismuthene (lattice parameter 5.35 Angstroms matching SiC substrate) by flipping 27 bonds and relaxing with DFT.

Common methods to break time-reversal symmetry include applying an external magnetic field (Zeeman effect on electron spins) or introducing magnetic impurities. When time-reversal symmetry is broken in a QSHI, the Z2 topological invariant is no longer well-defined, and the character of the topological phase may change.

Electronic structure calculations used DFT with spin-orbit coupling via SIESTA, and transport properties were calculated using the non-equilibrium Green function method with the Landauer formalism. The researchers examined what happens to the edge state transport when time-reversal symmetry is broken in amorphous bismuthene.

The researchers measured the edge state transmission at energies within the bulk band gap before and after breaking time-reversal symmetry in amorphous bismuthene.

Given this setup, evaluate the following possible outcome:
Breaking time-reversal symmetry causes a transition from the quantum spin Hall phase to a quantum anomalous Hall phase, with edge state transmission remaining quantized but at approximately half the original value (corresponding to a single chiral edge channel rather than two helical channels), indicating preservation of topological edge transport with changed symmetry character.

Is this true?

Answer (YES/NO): NO